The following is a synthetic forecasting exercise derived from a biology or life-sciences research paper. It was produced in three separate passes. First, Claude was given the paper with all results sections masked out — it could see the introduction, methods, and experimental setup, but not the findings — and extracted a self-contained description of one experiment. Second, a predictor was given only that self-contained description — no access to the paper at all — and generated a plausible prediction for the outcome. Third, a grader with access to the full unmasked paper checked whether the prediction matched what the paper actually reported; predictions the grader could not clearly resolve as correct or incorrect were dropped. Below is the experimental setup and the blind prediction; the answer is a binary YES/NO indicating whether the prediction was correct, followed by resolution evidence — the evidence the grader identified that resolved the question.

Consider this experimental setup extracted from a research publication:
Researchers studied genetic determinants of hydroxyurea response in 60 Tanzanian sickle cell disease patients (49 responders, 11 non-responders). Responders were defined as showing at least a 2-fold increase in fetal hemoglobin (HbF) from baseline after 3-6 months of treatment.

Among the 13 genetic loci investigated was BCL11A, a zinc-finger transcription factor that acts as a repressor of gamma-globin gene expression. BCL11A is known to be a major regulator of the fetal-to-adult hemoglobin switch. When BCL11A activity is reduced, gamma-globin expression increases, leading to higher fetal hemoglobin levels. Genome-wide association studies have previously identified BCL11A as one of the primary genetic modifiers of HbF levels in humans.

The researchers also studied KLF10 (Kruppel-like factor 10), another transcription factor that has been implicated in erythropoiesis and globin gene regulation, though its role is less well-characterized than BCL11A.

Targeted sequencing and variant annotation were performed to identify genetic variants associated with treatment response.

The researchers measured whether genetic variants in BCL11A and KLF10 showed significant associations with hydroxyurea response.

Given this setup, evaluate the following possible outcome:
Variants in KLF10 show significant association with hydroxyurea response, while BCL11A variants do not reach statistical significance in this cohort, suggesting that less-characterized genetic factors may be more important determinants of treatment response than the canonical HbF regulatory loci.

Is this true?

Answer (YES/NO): NO